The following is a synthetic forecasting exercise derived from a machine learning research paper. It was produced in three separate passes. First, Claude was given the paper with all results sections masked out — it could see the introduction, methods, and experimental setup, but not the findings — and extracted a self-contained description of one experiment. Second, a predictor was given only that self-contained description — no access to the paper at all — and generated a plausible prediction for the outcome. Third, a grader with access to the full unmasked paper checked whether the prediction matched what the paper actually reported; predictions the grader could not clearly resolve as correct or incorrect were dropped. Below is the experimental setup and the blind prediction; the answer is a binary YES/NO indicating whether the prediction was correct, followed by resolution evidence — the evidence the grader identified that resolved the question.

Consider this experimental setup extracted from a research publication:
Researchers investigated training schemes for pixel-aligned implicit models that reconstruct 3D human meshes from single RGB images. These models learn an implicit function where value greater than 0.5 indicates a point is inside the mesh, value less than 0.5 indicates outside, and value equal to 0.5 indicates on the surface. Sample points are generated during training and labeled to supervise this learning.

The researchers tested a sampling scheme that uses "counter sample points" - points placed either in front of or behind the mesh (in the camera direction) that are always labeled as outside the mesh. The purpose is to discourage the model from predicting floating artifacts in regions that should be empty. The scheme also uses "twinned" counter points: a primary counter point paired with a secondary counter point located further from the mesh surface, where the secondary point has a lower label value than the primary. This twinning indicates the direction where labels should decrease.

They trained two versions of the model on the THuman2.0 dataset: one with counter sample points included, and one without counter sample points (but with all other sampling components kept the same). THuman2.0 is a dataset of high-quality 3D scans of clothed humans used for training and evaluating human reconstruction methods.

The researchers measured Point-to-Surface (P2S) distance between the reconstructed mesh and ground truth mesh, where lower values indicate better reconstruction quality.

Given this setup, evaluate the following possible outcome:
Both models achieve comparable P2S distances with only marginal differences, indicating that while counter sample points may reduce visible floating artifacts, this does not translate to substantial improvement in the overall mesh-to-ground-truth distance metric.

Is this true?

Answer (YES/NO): NO